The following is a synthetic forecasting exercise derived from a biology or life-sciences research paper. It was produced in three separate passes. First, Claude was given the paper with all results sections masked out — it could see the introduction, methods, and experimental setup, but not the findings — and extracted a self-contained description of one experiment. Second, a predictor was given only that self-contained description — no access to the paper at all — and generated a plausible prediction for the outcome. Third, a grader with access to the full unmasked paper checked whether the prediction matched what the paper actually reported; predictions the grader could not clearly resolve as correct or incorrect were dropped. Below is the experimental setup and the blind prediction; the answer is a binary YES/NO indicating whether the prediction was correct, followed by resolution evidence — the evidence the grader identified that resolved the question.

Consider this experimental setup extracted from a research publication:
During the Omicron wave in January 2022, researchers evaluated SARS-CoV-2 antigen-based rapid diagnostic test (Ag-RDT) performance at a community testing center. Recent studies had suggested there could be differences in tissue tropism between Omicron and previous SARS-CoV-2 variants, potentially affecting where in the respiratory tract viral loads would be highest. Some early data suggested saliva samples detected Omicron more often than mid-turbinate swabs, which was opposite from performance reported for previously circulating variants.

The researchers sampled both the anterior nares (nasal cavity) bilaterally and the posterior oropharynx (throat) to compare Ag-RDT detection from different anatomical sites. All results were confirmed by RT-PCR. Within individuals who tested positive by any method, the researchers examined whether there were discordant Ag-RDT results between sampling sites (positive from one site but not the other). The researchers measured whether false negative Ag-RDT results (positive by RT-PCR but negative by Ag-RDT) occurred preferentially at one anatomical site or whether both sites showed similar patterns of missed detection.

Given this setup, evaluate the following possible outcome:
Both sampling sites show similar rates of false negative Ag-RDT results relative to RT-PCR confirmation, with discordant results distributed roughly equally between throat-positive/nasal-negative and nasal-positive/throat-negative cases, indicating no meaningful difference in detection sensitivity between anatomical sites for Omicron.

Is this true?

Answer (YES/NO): YES